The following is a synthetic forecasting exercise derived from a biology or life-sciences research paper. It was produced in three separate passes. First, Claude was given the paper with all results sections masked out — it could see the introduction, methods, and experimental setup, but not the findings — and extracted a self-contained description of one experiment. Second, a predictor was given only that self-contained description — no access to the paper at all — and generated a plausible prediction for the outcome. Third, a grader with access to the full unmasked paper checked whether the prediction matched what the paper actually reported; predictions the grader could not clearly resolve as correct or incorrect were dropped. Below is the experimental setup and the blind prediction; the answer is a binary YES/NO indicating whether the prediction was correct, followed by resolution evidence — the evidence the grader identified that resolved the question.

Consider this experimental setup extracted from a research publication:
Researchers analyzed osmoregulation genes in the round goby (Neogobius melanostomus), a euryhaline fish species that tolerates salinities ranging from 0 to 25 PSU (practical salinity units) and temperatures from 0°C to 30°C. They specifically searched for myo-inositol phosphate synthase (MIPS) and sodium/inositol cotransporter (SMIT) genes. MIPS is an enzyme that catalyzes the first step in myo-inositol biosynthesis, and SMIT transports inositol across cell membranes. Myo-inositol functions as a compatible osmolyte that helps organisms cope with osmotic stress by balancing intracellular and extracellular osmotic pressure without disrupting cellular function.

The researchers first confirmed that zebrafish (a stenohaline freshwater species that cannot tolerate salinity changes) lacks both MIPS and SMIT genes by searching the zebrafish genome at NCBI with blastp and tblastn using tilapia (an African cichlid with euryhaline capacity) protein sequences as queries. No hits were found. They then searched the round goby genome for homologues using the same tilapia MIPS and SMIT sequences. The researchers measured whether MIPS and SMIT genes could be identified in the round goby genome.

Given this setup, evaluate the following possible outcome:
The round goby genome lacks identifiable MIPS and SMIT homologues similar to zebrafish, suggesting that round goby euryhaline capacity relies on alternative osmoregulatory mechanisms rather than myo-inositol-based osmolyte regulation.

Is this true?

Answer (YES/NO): NO